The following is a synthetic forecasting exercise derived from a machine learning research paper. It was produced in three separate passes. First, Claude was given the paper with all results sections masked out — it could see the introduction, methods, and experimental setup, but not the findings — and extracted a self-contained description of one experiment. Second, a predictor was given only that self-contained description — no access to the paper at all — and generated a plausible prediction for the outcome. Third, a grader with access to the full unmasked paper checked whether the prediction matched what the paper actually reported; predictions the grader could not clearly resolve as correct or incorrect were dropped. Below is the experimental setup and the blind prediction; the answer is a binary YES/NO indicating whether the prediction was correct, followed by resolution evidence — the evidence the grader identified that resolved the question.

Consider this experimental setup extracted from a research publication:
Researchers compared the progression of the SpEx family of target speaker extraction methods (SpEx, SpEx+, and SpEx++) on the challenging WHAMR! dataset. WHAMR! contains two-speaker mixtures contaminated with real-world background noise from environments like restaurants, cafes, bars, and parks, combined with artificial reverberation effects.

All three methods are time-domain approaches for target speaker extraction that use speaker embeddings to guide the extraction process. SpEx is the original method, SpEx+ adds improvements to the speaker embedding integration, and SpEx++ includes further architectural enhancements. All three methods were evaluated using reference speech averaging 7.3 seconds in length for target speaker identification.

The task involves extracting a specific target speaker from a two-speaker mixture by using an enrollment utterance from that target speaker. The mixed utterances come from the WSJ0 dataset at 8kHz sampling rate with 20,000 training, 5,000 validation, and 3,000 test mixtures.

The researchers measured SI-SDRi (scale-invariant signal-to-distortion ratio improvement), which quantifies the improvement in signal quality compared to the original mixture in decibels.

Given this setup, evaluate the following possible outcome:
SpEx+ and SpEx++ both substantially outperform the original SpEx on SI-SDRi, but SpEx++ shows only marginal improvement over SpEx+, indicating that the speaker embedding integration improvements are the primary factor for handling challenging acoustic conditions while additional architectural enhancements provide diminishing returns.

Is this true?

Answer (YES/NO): NO